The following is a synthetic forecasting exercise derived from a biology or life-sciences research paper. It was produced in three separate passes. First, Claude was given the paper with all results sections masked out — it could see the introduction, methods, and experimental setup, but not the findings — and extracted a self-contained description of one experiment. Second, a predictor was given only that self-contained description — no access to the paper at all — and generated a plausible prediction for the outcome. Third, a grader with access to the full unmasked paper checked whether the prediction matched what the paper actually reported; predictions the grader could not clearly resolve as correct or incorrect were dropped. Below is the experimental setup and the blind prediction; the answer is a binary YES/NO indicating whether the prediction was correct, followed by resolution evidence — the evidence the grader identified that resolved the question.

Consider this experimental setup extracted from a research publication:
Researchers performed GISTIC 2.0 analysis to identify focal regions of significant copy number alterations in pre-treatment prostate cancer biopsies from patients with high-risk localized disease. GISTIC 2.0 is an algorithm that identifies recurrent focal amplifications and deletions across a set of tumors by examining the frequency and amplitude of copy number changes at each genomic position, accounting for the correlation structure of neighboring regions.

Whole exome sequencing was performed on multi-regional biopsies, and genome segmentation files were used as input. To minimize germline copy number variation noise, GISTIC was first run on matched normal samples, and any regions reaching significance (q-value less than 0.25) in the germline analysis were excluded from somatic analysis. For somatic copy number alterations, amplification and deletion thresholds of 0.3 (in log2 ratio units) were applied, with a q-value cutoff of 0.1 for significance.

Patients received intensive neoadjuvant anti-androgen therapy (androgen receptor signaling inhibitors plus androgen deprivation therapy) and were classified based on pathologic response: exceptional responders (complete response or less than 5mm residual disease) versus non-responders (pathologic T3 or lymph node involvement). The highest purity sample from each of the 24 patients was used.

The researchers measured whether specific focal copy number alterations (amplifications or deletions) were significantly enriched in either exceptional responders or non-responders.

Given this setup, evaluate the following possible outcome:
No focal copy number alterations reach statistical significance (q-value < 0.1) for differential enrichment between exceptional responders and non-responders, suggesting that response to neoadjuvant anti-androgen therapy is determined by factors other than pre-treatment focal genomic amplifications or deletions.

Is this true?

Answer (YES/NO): NO